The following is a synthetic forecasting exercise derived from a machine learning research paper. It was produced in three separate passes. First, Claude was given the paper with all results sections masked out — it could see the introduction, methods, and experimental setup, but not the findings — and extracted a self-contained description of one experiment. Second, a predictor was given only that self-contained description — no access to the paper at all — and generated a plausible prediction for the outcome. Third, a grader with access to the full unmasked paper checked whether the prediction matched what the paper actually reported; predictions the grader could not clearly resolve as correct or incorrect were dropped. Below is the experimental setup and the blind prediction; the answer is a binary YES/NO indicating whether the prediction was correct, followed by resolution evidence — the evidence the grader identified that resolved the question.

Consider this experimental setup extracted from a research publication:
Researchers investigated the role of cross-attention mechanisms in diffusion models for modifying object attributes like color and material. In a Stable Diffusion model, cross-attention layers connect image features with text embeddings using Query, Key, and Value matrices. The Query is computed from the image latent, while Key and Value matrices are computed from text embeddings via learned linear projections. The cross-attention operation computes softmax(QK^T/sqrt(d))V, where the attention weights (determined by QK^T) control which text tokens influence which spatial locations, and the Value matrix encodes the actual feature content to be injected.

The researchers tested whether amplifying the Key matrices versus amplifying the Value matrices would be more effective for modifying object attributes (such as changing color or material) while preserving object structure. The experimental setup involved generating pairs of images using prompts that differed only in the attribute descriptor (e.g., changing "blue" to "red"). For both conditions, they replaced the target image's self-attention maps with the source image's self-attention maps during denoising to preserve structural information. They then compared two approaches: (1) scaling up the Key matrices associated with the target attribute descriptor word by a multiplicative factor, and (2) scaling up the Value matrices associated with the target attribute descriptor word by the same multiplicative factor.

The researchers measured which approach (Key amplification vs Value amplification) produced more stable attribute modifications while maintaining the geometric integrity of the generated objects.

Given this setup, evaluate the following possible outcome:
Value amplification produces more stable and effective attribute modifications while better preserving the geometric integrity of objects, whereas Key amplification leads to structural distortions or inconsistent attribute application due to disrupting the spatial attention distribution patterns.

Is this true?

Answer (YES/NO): YES